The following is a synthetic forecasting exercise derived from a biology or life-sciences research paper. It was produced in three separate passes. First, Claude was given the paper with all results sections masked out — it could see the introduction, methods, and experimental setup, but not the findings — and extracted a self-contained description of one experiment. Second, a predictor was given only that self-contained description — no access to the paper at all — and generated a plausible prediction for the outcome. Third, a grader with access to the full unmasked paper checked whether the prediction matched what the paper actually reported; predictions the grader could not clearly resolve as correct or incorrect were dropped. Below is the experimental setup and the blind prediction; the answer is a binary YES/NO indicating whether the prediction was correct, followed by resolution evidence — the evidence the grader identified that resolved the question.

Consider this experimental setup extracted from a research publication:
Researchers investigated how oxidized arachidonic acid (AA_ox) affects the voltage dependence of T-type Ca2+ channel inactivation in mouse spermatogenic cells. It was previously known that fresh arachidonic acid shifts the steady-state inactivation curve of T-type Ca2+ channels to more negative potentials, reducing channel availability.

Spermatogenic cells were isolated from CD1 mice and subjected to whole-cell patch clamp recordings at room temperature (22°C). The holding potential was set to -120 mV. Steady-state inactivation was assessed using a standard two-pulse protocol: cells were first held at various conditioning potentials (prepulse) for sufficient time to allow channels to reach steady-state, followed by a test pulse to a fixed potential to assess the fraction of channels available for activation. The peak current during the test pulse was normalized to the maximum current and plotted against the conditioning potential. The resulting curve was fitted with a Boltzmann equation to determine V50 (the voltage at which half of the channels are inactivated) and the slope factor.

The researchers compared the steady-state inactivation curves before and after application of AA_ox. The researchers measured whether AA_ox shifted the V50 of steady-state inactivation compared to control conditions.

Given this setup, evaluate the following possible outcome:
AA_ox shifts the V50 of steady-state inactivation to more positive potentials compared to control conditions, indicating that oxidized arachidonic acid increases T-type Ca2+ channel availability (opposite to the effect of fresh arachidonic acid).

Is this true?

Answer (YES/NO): NO